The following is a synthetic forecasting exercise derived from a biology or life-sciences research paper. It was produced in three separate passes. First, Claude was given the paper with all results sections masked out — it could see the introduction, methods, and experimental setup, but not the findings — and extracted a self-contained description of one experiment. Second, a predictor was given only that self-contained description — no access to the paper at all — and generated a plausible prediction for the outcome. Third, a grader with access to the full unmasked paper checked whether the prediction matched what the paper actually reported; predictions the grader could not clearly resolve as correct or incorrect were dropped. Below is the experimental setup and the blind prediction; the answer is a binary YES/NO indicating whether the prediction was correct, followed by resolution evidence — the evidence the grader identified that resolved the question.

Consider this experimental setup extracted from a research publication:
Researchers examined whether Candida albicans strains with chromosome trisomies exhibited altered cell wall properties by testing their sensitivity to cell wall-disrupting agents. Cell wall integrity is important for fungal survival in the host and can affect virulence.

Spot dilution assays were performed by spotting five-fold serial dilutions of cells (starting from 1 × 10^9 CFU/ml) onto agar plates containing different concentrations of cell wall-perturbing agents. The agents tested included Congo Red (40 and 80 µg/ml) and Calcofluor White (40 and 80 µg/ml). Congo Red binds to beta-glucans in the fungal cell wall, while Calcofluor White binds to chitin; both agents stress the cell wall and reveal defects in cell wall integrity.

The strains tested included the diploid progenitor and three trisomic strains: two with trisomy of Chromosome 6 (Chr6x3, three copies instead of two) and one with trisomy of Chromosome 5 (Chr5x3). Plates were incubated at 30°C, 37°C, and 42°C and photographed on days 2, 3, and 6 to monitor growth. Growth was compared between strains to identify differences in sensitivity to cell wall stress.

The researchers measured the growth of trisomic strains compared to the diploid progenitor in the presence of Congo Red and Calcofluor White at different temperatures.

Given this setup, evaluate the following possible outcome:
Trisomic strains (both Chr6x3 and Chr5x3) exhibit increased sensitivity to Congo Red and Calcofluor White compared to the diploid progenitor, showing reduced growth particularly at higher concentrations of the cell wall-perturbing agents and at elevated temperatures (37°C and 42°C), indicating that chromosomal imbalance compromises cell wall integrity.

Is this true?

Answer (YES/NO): NO